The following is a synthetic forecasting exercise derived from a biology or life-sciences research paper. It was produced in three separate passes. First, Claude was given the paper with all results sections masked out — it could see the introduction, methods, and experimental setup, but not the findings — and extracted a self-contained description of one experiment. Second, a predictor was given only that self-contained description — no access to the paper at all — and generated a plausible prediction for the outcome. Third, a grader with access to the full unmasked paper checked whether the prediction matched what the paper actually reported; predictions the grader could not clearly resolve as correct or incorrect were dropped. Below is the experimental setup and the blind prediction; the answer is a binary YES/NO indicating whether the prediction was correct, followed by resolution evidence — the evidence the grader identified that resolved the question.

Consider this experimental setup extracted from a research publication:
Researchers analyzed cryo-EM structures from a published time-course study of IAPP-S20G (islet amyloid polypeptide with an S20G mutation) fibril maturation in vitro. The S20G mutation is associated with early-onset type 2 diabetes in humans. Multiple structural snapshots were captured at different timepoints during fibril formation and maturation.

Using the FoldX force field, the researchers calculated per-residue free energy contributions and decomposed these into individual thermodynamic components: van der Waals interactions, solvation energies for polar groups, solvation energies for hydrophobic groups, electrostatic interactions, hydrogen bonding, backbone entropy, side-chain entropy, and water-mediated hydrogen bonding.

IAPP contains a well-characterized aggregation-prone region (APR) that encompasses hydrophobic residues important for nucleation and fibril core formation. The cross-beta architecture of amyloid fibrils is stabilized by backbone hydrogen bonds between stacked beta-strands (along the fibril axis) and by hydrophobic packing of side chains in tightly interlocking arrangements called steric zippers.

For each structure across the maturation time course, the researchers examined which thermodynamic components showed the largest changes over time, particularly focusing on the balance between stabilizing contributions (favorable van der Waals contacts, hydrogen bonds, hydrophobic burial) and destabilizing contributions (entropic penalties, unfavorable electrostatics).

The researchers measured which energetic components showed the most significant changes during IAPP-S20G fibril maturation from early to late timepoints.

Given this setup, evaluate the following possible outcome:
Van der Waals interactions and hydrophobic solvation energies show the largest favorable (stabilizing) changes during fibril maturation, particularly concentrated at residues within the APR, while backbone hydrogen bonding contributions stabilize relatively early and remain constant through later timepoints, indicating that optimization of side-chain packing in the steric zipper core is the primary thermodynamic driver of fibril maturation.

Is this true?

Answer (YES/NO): NO